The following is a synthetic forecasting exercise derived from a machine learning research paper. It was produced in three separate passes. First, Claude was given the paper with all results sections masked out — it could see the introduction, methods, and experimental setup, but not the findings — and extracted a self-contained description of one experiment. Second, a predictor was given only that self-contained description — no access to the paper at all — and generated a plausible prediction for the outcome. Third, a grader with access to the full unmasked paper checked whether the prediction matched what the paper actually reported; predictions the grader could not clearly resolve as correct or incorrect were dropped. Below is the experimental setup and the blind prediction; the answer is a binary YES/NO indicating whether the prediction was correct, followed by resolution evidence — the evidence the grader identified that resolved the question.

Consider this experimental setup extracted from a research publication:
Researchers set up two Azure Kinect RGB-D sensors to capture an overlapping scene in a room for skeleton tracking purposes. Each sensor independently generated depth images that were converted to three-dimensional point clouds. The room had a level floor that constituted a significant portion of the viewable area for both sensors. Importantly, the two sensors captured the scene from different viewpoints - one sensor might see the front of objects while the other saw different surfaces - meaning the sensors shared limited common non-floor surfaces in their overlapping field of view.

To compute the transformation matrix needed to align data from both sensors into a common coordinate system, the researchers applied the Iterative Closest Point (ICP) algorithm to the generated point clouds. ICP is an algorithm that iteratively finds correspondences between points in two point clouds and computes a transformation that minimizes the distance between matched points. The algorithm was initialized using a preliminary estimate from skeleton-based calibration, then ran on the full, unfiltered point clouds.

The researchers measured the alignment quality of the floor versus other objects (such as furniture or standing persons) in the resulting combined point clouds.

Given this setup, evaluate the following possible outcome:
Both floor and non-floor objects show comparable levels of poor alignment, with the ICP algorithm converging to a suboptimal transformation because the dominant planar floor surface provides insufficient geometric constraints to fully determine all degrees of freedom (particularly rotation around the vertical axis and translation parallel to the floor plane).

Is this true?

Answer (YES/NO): NO